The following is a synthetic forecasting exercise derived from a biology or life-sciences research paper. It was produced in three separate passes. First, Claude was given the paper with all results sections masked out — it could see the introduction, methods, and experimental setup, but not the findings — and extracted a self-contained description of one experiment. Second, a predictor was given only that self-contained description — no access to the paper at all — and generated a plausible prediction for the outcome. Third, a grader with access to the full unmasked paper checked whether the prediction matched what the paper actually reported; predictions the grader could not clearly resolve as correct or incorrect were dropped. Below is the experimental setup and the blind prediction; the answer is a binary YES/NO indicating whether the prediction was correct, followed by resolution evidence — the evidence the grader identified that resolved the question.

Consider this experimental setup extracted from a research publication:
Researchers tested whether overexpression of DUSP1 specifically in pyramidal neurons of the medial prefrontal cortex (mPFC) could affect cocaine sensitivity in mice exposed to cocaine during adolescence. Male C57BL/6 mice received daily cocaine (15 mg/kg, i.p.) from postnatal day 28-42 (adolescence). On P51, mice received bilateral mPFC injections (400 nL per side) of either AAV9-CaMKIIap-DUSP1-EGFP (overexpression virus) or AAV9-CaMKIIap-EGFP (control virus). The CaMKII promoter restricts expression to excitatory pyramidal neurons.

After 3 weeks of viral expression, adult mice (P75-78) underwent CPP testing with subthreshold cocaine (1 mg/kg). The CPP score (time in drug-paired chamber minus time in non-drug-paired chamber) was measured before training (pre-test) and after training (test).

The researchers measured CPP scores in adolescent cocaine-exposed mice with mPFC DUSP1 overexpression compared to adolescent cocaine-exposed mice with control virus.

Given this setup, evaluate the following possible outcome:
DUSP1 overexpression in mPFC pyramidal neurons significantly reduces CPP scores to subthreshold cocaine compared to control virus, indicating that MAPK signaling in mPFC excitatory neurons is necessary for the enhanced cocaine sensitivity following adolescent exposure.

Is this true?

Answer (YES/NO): YES